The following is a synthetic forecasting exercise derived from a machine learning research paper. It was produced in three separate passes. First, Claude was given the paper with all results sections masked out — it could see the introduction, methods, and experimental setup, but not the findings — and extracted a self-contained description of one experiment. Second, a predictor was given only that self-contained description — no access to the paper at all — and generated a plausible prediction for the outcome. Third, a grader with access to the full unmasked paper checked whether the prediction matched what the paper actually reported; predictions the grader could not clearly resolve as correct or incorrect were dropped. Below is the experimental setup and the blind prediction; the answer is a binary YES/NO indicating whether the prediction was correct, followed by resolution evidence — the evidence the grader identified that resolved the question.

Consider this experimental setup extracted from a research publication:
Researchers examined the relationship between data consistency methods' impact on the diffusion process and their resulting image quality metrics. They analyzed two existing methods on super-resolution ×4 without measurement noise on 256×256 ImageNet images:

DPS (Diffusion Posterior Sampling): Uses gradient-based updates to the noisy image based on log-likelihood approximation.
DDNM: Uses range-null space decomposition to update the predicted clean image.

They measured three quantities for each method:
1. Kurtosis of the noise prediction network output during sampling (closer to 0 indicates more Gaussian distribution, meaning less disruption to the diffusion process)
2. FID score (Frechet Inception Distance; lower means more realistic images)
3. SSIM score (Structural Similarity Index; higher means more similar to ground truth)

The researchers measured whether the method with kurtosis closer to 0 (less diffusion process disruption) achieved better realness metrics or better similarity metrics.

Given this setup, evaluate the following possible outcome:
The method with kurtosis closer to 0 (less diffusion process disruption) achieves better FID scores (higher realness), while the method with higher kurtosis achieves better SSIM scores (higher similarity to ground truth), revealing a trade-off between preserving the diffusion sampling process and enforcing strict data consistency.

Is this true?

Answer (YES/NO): YES